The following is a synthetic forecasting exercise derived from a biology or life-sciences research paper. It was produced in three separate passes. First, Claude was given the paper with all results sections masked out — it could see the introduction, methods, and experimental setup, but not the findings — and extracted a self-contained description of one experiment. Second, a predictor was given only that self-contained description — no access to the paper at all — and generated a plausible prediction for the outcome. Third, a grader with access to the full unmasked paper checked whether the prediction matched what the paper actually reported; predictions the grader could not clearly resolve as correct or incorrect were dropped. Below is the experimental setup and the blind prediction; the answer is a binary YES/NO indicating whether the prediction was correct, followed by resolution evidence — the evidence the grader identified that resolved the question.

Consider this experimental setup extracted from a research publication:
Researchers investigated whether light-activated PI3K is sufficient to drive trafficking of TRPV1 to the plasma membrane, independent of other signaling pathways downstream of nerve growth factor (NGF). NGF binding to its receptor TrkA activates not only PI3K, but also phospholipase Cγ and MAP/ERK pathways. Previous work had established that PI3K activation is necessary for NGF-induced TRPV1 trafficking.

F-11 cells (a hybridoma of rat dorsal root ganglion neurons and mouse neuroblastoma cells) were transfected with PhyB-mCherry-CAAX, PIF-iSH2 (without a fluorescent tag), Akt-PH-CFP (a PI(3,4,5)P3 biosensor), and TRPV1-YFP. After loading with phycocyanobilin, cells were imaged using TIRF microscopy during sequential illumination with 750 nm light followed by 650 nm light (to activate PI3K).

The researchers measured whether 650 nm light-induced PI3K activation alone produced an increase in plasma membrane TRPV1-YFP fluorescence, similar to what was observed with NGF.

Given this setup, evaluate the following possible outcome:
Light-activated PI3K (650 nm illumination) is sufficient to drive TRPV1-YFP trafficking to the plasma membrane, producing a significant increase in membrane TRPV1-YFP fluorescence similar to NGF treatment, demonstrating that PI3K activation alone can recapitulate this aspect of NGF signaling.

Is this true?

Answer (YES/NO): YES